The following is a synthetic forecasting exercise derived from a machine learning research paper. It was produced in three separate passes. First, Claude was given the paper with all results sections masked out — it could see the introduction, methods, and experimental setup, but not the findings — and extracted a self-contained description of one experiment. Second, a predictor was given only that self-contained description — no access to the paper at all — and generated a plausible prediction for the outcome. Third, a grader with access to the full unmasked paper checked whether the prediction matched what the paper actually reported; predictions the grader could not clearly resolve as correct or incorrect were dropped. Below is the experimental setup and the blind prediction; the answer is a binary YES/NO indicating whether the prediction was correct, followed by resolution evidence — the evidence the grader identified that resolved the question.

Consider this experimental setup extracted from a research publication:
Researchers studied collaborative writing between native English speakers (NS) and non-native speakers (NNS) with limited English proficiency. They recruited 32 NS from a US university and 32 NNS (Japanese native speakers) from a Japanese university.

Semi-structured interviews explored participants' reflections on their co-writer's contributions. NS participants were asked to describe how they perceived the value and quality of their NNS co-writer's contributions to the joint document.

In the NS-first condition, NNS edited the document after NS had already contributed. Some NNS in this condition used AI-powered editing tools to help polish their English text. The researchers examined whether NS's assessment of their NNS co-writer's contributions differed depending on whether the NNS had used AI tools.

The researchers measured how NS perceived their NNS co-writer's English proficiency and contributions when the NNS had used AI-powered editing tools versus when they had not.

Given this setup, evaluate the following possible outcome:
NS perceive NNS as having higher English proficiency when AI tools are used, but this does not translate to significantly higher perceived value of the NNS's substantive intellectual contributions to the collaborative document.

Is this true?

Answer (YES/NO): YES